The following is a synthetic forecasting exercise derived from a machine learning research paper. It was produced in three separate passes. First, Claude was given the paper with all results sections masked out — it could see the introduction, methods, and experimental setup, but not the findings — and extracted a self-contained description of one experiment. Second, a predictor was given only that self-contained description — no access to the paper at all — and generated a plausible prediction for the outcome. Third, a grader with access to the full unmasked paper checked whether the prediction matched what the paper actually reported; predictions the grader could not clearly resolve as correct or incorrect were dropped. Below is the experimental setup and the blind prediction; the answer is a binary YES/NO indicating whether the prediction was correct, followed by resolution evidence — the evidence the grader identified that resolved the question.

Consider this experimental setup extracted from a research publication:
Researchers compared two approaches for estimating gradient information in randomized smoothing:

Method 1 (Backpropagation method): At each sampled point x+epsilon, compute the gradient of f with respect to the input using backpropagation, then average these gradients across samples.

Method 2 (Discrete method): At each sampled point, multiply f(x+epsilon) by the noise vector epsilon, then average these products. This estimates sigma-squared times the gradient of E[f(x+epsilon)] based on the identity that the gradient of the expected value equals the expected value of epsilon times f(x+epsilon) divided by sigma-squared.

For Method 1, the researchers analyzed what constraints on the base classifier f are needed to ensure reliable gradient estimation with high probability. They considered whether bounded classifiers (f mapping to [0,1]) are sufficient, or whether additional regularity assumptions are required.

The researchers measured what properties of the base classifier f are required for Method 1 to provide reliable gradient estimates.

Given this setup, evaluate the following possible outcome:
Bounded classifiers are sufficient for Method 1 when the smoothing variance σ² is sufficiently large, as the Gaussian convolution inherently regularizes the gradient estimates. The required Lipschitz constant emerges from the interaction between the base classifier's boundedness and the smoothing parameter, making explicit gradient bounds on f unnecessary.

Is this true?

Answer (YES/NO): NO